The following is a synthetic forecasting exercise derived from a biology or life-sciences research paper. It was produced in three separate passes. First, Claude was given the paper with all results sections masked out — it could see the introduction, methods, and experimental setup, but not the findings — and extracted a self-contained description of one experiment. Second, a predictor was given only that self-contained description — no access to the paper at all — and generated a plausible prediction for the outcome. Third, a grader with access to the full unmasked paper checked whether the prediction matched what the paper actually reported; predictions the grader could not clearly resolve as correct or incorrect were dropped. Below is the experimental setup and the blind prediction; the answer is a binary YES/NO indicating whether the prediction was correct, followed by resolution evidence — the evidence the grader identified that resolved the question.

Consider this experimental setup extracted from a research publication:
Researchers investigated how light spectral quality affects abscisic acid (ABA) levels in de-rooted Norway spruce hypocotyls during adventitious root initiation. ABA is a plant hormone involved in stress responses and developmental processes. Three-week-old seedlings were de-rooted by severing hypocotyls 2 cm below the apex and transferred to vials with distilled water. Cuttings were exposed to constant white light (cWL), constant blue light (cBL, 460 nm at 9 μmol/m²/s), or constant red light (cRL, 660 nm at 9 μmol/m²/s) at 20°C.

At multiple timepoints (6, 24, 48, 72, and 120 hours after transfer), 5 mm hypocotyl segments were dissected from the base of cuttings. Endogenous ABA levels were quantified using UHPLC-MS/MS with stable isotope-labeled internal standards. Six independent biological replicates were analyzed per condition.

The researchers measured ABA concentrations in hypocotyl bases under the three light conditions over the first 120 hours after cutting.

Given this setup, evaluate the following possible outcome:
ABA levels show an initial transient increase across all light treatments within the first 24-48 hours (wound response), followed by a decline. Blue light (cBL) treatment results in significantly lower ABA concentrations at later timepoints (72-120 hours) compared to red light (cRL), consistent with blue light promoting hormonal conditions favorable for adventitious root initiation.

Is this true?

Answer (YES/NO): NO